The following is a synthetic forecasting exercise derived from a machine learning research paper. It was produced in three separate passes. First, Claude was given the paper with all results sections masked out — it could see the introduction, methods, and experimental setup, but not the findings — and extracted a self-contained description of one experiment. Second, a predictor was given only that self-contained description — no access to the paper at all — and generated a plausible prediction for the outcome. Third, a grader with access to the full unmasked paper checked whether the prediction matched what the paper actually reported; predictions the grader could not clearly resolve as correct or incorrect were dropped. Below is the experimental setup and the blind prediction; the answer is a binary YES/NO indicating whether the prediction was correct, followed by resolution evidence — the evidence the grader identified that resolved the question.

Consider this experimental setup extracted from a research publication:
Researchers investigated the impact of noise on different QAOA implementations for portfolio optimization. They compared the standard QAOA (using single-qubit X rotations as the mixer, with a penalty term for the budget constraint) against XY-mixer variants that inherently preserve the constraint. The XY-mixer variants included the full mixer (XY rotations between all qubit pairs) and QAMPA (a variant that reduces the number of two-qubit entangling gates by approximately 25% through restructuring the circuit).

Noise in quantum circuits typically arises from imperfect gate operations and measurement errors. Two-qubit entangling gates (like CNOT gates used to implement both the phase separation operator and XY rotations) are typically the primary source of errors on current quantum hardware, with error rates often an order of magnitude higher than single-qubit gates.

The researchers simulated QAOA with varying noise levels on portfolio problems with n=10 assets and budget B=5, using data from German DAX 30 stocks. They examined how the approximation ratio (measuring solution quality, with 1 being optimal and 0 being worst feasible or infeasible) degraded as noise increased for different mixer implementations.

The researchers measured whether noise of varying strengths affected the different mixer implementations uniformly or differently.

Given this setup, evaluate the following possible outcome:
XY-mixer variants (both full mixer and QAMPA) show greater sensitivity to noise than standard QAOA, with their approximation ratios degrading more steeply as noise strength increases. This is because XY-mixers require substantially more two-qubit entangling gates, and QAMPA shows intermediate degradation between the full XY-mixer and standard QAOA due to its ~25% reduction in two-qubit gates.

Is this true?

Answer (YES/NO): NO